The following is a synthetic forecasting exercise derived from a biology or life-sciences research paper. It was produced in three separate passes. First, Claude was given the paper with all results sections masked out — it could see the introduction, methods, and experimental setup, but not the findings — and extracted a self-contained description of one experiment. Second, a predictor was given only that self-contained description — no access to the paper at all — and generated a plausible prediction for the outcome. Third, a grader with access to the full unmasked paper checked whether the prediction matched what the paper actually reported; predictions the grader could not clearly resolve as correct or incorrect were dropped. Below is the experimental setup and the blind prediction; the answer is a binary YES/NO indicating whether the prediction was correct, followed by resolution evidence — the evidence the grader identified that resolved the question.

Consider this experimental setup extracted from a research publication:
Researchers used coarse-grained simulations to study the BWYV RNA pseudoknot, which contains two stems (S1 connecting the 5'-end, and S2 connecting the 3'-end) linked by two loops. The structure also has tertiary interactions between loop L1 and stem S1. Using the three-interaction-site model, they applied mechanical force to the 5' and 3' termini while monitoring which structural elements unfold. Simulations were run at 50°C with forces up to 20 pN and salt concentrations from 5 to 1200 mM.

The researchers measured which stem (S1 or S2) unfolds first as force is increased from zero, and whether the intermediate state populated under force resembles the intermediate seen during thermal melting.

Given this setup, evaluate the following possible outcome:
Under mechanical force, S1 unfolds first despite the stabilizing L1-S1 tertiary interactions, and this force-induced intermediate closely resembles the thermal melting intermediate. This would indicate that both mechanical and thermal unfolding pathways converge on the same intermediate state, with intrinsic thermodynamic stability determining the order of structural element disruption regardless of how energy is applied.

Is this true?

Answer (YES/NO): NO